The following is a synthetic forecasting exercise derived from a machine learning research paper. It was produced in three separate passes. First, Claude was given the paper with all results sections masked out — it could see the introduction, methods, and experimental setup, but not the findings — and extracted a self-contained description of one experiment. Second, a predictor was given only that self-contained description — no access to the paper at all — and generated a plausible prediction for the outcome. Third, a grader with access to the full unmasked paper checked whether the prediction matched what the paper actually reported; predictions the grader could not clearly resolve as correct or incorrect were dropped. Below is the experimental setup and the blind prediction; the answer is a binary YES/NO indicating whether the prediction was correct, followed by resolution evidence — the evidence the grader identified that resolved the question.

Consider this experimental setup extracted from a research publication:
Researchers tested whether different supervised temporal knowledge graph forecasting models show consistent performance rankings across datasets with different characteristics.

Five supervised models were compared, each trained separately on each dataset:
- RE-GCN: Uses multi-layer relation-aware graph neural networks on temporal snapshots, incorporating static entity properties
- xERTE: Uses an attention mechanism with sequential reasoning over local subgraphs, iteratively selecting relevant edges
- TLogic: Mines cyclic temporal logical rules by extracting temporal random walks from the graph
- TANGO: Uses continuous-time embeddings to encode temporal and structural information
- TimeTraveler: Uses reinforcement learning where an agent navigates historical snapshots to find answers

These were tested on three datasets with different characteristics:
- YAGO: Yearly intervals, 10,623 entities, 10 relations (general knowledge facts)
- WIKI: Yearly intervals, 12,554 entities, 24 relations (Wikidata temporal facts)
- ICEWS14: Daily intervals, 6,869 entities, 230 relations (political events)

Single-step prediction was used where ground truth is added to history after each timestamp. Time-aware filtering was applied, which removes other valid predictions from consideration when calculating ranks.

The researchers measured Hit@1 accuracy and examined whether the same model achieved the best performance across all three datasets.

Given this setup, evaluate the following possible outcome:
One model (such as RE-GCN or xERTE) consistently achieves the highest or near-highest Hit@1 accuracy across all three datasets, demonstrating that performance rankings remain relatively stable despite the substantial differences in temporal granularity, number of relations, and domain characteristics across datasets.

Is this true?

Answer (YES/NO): NO